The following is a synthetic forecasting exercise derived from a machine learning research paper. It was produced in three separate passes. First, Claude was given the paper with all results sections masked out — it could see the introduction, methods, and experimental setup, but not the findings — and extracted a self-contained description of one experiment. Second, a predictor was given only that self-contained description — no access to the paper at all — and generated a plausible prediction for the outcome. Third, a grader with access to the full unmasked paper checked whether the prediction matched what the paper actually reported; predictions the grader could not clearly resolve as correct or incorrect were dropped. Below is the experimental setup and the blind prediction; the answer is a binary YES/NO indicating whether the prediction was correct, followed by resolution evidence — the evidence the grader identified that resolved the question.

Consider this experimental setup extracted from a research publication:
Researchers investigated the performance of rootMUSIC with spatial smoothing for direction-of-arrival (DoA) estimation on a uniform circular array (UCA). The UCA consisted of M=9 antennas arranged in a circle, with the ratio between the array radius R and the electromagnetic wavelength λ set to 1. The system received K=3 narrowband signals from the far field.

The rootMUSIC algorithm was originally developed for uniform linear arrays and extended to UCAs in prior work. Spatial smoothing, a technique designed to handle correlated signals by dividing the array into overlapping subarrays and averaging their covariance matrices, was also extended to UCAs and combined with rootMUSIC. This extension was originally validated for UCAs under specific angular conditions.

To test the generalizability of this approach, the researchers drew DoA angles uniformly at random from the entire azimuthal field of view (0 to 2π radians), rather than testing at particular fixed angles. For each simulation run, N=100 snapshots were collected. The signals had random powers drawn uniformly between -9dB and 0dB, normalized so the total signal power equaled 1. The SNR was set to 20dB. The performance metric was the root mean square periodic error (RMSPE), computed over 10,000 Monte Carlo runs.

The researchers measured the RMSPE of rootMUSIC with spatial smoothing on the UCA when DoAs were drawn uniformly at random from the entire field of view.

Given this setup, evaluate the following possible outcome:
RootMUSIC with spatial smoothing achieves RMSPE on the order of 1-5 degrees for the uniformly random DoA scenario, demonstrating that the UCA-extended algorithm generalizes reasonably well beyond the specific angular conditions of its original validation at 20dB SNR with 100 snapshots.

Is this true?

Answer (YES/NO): NO